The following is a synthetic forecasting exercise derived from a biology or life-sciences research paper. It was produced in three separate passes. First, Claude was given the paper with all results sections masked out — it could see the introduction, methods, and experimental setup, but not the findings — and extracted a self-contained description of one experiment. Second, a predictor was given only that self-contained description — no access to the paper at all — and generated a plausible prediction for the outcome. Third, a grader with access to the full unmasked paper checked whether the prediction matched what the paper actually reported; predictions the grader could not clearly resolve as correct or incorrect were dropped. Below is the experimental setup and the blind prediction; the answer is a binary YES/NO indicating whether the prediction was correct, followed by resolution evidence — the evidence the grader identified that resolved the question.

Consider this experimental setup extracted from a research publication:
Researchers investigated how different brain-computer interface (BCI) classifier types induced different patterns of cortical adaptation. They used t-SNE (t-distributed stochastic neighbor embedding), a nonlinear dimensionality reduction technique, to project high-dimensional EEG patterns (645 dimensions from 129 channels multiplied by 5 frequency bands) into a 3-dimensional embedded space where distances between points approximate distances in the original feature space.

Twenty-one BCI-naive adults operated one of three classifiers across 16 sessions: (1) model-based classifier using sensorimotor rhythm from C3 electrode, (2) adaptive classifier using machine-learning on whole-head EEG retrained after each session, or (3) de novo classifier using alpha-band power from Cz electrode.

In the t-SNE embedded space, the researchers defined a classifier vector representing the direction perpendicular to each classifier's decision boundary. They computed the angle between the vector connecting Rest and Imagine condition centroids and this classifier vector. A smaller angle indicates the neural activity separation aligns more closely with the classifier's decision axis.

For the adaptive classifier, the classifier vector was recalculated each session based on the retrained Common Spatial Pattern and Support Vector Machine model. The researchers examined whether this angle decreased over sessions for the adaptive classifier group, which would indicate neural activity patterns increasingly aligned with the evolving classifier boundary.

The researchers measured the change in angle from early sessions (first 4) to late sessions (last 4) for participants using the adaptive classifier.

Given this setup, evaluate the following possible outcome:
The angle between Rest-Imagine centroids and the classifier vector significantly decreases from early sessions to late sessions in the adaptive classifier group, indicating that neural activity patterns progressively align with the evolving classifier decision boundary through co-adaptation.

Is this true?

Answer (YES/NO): NO